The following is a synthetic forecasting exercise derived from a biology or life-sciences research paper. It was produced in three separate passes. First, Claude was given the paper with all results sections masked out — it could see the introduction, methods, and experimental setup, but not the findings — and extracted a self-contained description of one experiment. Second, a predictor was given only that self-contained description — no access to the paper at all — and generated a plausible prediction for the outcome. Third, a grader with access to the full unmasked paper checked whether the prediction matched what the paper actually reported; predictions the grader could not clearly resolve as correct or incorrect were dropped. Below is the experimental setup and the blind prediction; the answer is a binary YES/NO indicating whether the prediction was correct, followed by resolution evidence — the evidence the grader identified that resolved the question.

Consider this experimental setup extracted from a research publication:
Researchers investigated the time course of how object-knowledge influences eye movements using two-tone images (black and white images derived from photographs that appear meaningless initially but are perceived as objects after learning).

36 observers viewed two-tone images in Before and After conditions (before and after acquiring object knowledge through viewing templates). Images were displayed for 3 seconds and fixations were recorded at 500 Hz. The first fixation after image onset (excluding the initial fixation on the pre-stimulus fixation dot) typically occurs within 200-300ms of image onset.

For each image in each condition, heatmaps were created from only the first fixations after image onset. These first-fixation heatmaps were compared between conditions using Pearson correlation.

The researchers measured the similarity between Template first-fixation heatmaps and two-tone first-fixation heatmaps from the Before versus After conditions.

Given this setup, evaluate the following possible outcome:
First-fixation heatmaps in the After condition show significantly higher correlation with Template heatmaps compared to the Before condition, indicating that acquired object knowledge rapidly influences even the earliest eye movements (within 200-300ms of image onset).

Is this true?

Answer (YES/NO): YES